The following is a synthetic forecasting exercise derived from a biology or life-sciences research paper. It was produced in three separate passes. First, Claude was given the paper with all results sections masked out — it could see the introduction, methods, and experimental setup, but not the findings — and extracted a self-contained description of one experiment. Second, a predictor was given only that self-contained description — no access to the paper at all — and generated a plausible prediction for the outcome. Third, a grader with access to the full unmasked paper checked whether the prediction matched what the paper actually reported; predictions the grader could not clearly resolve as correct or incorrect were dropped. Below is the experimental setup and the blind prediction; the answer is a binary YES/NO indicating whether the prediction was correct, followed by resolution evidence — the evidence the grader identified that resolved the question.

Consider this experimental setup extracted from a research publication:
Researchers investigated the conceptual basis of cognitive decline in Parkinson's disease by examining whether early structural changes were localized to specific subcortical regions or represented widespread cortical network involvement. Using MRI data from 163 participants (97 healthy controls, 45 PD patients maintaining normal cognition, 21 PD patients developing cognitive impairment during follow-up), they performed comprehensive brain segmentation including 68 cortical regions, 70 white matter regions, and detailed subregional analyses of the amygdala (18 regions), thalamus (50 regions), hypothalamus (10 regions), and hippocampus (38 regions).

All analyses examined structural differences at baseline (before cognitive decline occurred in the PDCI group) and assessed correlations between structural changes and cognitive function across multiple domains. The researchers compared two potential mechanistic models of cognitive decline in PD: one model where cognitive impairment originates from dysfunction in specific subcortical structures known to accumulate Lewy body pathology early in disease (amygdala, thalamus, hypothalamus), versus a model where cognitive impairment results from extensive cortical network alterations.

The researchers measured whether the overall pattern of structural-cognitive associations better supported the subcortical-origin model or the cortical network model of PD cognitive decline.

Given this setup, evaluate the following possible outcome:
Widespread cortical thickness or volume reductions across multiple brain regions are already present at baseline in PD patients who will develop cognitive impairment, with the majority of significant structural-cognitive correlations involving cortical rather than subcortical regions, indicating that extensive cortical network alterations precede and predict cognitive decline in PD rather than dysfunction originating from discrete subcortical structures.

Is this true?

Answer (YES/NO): YES